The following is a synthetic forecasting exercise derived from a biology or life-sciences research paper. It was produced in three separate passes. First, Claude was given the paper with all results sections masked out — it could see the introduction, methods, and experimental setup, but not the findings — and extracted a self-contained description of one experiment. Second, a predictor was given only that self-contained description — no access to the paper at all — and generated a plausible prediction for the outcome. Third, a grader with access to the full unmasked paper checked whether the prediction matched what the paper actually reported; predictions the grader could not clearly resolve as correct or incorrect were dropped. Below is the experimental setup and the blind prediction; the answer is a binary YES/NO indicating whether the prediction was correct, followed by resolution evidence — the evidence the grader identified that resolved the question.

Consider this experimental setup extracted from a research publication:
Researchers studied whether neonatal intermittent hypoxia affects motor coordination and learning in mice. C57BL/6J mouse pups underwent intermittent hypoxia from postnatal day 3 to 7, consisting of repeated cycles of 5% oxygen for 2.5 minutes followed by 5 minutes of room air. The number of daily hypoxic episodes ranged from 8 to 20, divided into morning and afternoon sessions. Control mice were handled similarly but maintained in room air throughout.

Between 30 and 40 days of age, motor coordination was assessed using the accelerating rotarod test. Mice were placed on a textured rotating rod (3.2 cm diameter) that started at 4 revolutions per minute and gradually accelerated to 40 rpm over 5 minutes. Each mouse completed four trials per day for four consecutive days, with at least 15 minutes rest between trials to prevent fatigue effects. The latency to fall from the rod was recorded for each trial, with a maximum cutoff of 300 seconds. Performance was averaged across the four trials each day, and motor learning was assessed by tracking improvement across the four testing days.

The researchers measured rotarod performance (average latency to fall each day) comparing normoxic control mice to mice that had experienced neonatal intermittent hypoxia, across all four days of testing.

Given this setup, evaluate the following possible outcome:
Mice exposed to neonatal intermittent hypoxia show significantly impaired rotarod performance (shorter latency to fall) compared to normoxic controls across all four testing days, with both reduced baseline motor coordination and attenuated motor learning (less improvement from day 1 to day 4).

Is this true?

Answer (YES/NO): NO